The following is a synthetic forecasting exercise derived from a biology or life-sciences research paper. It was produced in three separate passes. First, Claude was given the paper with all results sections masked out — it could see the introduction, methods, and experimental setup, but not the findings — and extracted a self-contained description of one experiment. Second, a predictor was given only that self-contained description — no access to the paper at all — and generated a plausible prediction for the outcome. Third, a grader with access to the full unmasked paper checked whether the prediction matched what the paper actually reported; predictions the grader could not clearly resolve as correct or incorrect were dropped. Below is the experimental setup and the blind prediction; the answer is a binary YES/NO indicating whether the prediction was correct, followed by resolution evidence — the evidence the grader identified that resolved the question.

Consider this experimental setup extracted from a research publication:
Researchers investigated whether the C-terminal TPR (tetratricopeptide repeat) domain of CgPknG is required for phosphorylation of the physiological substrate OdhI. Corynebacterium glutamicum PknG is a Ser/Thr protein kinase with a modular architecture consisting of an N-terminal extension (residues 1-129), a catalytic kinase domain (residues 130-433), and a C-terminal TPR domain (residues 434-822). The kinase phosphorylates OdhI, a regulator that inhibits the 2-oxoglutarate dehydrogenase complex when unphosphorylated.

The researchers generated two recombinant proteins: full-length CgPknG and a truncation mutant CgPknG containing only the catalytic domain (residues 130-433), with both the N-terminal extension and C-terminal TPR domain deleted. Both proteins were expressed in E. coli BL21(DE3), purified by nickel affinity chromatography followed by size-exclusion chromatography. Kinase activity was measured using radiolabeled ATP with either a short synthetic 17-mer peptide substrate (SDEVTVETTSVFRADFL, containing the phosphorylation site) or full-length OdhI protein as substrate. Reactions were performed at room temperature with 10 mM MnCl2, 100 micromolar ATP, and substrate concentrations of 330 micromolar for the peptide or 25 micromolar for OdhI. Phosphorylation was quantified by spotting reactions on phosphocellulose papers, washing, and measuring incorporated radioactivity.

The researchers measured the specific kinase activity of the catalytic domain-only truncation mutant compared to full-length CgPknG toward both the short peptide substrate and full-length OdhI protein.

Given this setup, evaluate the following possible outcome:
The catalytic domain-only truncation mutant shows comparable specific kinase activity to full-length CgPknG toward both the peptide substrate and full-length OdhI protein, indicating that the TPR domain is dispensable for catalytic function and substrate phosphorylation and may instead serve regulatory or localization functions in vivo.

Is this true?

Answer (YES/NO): NO